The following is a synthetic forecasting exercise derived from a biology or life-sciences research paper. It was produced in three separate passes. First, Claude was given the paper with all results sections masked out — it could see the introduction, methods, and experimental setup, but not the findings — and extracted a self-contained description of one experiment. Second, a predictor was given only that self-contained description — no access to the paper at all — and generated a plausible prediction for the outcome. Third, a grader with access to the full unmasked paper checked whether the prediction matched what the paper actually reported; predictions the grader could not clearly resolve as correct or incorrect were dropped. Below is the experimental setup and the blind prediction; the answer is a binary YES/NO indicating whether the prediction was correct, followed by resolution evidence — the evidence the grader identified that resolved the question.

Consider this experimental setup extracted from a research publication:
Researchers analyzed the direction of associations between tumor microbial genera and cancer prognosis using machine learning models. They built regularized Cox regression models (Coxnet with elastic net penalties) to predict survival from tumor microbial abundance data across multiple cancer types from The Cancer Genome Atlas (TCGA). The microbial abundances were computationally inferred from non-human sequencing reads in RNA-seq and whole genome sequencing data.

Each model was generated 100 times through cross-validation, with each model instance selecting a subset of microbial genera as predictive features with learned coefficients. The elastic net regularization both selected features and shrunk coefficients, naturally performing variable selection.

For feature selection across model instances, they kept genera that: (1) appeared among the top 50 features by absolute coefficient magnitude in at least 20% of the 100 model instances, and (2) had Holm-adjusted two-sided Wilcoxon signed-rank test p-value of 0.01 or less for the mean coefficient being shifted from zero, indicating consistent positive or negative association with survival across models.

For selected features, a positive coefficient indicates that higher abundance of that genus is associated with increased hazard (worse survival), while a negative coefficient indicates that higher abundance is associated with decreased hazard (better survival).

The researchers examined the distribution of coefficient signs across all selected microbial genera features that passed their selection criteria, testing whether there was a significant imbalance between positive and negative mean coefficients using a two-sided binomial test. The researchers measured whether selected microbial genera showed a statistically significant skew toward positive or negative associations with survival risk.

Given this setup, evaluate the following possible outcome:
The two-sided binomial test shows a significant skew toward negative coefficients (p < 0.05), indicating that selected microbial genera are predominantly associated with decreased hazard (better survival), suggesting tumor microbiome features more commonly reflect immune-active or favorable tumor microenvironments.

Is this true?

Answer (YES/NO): YES